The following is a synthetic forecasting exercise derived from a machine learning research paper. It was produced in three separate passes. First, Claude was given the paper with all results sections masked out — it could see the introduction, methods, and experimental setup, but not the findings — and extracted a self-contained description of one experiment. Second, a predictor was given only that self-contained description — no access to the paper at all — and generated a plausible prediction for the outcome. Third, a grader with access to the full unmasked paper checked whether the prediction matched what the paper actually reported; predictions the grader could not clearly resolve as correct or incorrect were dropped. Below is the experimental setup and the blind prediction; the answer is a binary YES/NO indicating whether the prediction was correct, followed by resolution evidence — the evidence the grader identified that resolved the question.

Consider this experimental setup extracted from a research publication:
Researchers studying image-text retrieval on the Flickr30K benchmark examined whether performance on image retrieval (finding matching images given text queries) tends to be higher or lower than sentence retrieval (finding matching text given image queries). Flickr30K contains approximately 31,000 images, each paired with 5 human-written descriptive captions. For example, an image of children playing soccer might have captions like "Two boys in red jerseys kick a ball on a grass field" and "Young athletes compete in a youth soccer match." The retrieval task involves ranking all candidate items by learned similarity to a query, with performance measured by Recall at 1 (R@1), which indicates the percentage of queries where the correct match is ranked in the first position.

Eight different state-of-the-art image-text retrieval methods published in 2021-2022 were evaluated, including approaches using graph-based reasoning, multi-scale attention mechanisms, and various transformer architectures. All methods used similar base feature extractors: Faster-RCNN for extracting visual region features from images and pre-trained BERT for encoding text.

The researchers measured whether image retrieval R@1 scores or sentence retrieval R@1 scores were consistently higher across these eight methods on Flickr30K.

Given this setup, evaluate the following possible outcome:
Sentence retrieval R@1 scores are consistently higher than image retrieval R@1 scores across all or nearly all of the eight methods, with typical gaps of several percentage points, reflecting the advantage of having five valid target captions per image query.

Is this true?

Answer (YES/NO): NO